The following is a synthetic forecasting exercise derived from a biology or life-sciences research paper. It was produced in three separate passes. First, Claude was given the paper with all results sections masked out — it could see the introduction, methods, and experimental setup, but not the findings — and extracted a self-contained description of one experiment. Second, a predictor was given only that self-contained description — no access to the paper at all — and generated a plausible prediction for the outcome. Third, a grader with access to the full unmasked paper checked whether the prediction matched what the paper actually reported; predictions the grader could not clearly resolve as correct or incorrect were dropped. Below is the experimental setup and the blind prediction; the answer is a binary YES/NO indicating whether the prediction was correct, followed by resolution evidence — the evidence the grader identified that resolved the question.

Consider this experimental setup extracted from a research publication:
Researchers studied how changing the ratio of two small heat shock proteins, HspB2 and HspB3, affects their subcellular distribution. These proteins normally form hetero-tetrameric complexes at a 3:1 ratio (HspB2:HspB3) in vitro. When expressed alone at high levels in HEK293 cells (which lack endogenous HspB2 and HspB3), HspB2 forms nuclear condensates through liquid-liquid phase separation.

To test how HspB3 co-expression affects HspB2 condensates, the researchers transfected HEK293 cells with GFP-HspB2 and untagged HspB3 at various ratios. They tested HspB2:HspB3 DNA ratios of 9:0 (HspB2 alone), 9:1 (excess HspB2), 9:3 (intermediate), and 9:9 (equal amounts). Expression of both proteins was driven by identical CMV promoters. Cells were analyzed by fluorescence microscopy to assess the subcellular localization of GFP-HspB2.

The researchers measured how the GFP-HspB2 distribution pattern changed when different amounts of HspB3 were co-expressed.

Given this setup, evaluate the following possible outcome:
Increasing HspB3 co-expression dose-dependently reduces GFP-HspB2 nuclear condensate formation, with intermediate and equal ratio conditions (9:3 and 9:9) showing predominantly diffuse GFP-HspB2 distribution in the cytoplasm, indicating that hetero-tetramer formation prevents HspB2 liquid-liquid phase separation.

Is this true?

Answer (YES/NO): NO